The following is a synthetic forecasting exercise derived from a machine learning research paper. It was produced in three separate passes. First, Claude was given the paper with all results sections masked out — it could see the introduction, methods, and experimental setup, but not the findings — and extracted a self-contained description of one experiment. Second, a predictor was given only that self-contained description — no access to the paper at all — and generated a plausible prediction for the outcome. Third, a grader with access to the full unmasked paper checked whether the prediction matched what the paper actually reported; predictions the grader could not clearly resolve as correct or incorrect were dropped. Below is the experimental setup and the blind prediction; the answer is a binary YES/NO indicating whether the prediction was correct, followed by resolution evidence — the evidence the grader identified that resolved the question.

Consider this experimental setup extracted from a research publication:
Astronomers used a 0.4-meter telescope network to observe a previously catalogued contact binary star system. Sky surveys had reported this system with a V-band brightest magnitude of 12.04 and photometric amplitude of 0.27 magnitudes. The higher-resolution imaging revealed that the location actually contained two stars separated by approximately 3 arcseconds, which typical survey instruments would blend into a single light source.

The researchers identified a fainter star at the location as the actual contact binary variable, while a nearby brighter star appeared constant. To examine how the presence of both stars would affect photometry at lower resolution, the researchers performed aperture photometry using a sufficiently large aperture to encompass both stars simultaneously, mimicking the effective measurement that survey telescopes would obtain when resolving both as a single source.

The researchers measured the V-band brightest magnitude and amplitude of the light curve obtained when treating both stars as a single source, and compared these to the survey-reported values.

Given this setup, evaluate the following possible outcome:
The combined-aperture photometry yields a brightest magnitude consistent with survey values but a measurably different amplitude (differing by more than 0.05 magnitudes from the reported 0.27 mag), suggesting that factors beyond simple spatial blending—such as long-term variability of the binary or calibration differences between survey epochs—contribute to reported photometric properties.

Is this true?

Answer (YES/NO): NO